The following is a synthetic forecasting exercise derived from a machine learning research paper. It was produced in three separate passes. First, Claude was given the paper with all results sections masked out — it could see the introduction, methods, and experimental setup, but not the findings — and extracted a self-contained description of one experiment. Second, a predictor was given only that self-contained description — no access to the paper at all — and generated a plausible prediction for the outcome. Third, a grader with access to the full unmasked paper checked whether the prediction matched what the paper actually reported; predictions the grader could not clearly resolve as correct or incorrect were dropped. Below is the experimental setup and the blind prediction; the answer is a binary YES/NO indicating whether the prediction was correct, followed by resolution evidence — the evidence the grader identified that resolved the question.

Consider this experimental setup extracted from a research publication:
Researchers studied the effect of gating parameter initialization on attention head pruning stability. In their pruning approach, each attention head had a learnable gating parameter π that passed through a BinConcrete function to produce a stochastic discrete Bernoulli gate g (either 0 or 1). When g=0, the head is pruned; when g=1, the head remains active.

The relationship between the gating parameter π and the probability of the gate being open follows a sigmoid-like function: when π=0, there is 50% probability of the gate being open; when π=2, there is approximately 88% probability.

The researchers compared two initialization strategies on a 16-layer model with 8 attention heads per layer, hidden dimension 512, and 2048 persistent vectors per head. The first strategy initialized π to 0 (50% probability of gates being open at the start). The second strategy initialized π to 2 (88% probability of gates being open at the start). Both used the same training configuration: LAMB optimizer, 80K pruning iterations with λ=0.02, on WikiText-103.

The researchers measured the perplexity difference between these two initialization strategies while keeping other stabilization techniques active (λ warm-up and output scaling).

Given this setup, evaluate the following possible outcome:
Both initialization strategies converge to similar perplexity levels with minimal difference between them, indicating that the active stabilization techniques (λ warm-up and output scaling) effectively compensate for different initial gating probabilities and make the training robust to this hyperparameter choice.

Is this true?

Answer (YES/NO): NO